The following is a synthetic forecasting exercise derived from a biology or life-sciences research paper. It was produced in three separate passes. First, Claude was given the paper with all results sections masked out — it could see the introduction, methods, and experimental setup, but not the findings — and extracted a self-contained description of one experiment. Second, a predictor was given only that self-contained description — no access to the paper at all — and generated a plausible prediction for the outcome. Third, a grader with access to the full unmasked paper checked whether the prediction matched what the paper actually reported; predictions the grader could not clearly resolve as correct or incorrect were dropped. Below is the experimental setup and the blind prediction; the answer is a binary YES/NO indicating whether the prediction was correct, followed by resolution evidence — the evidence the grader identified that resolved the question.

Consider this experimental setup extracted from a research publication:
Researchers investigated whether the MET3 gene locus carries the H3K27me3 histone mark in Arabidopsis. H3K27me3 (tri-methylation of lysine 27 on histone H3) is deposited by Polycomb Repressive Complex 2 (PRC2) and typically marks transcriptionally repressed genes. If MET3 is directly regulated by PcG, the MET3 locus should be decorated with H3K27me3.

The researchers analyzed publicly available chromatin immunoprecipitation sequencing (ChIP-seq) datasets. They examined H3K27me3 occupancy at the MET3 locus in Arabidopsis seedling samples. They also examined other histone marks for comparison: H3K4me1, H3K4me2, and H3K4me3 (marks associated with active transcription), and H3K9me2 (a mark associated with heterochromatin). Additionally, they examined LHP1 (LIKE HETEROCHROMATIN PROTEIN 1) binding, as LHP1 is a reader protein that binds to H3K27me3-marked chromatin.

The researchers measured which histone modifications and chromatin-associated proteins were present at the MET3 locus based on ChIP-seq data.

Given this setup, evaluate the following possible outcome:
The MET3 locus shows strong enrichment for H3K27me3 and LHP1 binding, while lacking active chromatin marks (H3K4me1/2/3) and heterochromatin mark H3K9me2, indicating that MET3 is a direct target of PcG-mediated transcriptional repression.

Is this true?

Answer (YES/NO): YES